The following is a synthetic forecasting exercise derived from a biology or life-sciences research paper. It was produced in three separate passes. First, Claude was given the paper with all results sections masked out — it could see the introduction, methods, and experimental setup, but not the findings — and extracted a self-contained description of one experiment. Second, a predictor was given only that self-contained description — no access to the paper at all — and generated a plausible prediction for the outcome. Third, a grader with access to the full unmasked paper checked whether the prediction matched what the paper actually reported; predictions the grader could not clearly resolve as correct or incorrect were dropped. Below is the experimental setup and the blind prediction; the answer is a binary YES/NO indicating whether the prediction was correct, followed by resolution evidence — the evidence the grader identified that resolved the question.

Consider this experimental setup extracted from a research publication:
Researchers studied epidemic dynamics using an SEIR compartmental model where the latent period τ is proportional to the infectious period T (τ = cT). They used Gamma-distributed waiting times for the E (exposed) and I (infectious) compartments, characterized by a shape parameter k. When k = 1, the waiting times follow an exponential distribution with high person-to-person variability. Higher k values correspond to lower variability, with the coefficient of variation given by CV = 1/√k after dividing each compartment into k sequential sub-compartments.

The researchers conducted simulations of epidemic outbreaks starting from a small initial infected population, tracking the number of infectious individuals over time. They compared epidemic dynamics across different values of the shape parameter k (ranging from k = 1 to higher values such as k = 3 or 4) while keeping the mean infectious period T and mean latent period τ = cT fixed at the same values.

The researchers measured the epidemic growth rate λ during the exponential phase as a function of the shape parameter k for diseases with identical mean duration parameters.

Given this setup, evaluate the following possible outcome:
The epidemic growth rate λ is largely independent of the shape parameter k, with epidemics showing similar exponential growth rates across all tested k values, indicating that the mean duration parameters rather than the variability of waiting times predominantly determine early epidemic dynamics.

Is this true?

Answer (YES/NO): NO